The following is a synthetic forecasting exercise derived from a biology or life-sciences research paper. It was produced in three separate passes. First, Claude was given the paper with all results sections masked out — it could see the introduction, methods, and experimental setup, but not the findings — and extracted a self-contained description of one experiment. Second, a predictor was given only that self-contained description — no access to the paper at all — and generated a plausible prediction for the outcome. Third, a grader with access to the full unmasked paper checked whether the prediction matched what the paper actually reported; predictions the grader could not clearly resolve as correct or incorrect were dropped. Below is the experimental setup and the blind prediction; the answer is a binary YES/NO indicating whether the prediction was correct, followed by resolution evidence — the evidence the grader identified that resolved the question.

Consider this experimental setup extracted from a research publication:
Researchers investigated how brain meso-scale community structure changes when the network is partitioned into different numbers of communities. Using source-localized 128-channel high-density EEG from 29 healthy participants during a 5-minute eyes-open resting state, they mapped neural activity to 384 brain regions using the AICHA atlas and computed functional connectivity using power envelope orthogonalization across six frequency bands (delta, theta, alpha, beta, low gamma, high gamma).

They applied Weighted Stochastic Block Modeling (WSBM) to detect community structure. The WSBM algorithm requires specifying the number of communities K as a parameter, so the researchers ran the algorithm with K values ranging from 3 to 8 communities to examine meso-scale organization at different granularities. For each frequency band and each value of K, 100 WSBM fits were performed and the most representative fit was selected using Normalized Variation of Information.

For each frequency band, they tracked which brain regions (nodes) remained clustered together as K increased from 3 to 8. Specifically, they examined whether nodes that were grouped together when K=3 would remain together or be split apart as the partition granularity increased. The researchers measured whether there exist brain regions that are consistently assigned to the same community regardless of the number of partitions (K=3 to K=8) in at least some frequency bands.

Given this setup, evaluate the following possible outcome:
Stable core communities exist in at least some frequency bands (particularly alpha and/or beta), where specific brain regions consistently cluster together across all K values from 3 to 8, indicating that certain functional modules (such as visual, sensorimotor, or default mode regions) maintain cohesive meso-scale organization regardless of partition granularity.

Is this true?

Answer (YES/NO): YES